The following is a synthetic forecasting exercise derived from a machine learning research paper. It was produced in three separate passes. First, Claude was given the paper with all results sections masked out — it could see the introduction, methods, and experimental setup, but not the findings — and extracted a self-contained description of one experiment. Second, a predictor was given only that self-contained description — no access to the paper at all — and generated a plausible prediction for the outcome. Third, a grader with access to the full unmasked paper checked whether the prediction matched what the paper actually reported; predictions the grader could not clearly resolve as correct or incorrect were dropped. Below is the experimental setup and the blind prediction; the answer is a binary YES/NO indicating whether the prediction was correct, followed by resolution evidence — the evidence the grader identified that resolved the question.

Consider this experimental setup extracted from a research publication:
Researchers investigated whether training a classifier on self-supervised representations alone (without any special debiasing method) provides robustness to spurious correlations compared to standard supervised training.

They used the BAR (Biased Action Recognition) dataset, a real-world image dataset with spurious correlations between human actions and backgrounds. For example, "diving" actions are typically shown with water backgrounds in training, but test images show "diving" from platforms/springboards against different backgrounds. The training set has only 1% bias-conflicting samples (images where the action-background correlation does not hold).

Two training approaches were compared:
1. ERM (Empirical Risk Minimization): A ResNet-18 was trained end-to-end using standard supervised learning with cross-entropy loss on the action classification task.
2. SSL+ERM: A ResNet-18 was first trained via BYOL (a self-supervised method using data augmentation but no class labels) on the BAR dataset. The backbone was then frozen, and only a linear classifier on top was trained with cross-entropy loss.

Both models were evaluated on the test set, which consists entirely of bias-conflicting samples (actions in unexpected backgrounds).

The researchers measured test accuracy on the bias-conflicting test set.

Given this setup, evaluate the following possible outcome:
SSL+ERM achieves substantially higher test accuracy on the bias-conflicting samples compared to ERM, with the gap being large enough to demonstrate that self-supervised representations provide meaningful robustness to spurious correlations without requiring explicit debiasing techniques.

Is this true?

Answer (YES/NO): YES